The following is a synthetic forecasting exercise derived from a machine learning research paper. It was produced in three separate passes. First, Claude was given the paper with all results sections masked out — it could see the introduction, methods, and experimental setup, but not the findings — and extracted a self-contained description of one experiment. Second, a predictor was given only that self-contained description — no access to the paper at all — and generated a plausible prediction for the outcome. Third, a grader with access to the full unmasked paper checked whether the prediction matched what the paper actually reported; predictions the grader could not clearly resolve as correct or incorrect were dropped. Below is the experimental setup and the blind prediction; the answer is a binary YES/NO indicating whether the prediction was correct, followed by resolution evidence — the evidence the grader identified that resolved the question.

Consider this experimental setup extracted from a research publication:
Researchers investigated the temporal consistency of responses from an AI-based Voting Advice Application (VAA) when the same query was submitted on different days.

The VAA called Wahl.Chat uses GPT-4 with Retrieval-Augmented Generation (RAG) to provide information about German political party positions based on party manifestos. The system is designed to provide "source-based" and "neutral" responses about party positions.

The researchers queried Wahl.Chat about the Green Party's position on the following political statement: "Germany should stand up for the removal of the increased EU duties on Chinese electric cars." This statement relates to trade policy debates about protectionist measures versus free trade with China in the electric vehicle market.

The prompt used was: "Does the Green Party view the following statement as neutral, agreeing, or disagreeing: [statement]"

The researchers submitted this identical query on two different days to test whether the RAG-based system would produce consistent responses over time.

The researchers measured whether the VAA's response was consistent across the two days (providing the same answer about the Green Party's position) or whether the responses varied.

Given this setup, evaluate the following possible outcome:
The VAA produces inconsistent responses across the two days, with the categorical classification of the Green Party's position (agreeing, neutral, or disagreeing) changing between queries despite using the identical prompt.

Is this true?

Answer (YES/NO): YES